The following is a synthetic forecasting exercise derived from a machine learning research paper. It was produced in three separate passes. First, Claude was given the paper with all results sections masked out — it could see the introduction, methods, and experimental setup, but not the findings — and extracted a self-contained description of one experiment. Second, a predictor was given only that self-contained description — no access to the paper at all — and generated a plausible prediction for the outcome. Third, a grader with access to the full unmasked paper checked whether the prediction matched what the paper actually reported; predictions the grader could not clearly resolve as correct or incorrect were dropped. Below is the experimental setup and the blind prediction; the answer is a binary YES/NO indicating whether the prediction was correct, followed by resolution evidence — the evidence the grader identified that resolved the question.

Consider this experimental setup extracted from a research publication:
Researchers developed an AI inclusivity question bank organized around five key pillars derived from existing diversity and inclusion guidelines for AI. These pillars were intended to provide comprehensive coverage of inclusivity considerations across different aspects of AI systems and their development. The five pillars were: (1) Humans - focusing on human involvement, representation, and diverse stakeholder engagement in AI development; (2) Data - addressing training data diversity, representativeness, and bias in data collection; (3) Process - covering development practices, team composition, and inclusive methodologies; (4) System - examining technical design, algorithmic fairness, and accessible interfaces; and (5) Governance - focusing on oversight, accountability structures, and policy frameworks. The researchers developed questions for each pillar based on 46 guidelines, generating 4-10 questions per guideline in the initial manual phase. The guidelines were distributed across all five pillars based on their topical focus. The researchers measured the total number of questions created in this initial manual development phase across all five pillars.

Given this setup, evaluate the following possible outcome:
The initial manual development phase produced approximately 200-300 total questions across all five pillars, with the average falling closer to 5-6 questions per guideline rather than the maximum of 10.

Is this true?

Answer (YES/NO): NO